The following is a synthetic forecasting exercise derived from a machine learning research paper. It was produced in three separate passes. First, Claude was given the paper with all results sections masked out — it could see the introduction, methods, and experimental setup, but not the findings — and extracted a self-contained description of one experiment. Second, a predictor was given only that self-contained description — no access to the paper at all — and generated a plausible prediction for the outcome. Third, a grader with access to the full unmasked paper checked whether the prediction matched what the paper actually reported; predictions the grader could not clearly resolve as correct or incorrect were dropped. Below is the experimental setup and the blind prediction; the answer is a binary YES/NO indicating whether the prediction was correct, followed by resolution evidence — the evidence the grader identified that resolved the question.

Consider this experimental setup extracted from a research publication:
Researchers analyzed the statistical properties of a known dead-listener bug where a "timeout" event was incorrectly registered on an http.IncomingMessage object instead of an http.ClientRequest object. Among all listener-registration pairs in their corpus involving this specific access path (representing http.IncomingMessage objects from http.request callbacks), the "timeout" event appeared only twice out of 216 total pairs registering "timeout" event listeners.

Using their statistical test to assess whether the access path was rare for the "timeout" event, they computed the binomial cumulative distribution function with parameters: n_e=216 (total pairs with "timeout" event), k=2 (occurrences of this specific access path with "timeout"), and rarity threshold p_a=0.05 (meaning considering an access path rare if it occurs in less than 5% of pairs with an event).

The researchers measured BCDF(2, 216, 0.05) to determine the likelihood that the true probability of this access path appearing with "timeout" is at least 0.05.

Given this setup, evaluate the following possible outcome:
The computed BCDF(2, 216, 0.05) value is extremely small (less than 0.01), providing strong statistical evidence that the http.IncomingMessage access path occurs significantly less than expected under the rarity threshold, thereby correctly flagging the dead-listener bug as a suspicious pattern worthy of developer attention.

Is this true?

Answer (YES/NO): YES